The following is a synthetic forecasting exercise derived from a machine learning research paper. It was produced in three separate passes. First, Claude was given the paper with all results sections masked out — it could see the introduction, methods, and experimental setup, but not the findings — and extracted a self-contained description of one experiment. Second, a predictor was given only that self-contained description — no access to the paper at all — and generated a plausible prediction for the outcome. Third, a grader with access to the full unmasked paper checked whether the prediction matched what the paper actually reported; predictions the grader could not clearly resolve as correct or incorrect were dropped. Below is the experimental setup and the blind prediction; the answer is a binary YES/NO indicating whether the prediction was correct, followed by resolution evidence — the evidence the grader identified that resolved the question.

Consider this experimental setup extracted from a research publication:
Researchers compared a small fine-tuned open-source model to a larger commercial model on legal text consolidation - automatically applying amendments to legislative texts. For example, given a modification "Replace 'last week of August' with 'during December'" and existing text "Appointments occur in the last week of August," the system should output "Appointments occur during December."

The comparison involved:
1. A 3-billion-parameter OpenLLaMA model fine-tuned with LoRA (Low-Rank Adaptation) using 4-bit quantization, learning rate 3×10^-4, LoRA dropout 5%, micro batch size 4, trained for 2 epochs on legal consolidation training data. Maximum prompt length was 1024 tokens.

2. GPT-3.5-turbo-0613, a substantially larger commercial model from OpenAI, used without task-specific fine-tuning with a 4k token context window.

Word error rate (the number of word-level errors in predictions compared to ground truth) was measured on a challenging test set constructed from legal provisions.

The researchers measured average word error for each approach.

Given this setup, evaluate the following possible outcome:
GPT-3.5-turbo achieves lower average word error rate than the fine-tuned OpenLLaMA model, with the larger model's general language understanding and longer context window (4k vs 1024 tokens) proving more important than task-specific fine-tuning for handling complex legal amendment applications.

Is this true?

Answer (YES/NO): YES